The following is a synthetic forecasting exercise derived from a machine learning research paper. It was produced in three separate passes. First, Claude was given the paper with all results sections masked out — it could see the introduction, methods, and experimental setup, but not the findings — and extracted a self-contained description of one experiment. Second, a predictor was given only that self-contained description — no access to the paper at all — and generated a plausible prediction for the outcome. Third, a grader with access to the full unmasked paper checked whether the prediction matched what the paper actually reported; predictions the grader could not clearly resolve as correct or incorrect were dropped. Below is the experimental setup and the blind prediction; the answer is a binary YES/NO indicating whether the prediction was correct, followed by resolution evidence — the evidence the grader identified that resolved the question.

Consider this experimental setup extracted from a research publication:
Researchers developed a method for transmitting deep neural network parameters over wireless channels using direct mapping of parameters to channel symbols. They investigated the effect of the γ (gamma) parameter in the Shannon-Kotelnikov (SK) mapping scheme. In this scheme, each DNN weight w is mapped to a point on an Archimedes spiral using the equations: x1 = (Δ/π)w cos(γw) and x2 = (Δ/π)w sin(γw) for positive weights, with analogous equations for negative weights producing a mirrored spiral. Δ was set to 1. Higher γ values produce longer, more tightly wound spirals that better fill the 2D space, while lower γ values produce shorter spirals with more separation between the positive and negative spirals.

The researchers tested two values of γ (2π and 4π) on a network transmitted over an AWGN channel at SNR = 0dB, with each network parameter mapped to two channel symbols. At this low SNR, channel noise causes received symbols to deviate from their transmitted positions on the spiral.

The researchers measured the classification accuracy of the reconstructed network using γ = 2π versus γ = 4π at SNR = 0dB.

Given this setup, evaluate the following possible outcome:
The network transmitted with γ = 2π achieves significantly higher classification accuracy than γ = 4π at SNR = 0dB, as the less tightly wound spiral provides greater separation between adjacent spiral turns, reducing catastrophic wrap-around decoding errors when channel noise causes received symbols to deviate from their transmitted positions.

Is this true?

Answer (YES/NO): YES